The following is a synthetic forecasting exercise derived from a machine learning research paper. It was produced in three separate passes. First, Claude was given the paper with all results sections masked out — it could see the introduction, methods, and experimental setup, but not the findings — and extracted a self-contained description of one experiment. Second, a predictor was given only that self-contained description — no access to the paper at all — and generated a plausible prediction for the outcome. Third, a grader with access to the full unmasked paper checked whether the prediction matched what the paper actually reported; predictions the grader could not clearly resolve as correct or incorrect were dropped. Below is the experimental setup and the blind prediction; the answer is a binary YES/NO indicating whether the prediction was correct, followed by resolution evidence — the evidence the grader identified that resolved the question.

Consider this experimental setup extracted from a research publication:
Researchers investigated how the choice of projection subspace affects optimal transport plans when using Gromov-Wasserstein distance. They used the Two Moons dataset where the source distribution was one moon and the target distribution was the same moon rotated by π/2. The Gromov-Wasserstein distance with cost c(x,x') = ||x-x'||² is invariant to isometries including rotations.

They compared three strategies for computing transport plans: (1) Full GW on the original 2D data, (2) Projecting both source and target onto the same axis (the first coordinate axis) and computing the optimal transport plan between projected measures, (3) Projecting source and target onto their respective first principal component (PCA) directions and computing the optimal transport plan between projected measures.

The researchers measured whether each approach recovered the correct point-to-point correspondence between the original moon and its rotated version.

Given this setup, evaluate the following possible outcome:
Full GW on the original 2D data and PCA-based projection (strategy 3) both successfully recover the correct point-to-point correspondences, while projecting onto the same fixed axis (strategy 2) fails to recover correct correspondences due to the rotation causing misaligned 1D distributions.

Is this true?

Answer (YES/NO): YES